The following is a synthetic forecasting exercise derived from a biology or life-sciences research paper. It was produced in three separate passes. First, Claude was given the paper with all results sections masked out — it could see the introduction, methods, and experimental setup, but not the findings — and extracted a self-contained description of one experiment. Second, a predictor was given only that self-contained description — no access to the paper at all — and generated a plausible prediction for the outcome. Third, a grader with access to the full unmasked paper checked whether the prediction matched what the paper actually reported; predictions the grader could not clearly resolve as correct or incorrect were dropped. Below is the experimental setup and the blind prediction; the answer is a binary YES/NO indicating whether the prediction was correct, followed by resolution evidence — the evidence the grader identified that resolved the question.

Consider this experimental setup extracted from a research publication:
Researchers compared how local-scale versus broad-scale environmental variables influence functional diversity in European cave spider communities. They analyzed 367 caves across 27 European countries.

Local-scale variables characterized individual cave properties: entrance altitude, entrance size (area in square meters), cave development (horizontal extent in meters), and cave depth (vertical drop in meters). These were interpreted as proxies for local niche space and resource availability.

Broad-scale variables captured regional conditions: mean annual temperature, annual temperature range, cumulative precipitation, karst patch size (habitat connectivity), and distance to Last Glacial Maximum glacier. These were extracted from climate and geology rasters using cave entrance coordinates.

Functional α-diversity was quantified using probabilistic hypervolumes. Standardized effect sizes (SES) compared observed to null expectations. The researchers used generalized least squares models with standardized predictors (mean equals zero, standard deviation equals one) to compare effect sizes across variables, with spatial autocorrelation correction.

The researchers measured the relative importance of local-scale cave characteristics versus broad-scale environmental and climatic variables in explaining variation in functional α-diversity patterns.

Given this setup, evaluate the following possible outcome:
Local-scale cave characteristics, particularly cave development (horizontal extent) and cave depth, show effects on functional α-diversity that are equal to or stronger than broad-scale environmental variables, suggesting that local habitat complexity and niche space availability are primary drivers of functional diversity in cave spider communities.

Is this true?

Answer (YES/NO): NO